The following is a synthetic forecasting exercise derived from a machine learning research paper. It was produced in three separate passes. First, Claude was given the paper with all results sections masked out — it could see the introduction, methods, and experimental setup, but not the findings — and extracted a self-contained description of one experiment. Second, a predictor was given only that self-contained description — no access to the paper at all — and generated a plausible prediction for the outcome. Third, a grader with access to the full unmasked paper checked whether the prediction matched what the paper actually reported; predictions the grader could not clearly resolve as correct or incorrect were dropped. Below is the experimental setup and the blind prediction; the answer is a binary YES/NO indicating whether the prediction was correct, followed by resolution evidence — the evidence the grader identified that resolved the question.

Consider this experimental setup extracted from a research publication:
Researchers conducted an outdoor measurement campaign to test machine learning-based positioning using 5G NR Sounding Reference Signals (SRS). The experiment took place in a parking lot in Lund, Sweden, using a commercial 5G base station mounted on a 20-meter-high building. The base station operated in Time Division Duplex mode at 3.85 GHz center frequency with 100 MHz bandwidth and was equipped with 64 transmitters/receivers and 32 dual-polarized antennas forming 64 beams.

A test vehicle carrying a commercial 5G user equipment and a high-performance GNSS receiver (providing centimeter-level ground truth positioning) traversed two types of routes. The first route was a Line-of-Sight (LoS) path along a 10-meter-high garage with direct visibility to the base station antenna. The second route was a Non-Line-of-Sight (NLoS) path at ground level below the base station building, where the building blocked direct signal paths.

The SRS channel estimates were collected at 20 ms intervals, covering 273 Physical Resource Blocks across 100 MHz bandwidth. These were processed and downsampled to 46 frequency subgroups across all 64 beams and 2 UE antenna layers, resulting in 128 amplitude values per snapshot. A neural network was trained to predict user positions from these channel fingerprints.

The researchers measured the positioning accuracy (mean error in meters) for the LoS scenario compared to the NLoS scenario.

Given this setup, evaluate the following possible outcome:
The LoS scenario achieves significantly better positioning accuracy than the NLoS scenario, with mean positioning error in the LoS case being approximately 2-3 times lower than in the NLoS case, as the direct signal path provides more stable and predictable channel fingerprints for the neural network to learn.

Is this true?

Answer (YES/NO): YES